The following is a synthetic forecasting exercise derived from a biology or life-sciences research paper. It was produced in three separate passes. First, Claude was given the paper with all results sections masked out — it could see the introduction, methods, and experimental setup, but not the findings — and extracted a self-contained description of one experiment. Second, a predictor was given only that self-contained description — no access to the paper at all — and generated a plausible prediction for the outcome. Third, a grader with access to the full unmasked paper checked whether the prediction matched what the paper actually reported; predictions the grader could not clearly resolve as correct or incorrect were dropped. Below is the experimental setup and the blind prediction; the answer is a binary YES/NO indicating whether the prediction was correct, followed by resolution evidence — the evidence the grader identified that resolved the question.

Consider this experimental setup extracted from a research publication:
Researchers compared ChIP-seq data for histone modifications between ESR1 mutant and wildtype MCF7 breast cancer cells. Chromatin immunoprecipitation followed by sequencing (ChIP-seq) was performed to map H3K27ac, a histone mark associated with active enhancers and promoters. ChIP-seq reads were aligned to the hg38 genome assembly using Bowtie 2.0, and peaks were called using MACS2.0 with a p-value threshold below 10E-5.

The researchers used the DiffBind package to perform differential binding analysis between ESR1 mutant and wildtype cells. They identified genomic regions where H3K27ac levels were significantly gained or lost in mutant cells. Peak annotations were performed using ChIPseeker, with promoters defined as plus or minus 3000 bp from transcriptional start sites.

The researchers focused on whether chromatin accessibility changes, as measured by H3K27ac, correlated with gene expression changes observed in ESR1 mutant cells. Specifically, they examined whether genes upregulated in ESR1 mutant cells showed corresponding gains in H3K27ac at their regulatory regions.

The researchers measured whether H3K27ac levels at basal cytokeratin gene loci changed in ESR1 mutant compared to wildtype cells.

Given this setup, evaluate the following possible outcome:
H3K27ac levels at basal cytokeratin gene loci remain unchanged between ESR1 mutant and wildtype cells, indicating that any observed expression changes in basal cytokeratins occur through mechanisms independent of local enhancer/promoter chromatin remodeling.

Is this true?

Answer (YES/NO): NO